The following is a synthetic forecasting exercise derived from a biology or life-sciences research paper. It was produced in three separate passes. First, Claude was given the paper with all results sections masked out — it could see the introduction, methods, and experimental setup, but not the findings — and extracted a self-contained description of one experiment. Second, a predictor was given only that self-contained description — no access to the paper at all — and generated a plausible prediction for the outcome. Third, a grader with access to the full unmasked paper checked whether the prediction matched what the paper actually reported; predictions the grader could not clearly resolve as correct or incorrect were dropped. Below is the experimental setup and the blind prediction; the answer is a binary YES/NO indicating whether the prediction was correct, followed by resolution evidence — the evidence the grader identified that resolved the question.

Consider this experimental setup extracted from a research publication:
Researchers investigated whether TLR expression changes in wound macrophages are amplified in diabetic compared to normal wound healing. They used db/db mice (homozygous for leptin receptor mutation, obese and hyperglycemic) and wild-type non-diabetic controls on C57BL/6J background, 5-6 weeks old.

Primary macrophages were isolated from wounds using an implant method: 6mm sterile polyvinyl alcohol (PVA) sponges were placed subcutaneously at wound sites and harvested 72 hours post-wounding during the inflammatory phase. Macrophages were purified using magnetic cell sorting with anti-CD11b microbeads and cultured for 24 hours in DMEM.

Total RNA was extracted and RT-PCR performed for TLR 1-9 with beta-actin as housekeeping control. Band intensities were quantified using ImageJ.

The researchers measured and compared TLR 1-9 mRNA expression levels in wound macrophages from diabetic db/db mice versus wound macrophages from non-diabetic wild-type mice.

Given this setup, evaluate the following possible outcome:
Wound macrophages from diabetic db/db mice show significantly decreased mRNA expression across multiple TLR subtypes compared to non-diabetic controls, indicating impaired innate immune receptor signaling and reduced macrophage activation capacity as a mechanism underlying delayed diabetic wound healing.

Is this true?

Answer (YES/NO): NO